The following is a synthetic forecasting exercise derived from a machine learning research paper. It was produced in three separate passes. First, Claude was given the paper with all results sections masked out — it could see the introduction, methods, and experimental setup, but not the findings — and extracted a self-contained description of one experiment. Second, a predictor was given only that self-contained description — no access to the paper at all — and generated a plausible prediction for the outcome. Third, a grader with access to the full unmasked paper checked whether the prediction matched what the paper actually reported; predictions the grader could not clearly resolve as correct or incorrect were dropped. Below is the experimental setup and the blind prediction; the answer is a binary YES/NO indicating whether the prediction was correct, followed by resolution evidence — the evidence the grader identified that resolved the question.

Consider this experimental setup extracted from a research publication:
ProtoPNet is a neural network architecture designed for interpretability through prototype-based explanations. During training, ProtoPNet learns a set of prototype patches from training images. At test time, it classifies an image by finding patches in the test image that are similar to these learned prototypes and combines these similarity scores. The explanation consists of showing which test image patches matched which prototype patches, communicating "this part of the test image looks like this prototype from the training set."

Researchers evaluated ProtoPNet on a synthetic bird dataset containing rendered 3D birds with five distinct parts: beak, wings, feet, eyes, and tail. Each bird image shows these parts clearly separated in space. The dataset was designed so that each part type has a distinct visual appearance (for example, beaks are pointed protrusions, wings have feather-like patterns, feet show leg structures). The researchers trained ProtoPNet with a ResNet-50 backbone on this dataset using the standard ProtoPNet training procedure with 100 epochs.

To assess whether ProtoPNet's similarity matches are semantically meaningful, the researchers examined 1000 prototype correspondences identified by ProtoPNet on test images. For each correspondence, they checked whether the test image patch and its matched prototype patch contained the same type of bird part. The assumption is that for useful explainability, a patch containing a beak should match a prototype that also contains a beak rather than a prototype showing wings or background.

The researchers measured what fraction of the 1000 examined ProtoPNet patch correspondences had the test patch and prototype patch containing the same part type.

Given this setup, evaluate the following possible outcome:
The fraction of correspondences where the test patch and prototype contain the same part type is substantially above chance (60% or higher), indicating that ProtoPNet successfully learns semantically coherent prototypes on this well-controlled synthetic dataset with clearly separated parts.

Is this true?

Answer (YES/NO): NO